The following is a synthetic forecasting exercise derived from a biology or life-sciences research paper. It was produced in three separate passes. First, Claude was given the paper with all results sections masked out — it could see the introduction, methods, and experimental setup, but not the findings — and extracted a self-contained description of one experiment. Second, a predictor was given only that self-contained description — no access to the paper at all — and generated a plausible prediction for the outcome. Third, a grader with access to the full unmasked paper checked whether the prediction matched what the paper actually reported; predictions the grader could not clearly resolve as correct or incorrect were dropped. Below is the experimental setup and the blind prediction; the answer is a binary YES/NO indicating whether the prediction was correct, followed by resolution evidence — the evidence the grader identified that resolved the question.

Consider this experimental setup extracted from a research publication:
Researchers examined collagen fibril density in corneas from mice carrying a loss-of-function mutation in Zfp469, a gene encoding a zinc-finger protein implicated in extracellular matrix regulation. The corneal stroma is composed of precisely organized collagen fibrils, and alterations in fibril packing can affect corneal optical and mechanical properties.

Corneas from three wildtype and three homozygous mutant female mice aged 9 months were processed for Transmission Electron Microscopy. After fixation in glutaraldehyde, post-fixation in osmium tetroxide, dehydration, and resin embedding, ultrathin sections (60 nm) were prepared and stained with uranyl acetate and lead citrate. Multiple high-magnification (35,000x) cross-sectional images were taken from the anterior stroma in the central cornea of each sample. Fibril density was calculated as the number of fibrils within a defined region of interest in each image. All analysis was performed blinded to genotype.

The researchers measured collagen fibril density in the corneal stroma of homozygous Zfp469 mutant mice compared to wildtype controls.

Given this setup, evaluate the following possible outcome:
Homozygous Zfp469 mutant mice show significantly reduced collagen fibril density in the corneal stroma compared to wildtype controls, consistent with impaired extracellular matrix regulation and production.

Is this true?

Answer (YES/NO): NO